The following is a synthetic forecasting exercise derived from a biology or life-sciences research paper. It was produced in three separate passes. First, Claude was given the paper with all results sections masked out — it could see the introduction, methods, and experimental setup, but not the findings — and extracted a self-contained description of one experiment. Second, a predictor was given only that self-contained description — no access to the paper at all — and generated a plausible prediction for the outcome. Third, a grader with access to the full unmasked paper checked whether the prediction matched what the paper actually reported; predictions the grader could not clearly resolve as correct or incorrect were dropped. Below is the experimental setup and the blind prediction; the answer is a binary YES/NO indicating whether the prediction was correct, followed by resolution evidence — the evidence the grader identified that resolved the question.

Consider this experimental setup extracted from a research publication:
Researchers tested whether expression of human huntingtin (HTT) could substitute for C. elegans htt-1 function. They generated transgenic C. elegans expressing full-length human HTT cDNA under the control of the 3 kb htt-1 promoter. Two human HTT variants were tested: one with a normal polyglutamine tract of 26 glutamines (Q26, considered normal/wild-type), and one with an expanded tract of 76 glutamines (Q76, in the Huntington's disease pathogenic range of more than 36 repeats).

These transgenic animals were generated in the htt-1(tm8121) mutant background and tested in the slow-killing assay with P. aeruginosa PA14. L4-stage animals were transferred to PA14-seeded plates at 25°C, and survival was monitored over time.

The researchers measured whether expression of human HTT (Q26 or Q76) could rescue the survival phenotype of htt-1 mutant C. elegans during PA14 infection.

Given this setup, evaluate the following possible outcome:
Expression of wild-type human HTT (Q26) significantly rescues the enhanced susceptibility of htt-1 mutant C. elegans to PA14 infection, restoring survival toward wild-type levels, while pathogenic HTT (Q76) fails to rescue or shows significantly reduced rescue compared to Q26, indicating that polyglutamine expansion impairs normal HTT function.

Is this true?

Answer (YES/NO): YES